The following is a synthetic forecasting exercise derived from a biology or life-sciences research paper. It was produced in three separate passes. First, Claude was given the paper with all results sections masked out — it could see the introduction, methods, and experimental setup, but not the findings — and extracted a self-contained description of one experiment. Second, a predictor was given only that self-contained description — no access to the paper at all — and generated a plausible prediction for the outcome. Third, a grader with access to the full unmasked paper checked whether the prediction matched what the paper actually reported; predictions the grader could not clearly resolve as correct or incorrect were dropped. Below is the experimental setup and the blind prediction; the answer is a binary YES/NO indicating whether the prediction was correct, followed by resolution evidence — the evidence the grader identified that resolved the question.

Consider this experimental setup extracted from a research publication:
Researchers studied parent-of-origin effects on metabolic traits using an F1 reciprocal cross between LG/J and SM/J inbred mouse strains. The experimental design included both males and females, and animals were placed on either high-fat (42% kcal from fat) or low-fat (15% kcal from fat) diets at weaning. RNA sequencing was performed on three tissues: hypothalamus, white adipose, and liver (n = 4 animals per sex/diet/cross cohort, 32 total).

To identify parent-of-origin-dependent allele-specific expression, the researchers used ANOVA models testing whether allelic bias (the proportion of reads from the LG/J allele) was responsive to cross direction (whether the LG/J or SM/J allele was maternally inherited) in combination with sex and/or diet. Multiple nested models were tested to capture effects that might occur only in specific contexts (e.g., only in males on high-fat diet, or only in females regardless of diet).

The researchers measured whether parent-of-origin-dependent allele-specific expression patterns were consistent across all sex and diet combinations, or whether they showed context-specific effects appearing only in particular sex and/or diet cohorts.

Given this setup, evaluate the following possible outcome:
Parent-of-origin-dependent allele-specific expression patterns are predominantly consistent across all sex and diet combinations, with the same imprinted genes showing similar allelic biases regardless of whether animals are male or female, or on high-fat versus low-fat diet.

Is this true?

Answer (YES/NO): NO